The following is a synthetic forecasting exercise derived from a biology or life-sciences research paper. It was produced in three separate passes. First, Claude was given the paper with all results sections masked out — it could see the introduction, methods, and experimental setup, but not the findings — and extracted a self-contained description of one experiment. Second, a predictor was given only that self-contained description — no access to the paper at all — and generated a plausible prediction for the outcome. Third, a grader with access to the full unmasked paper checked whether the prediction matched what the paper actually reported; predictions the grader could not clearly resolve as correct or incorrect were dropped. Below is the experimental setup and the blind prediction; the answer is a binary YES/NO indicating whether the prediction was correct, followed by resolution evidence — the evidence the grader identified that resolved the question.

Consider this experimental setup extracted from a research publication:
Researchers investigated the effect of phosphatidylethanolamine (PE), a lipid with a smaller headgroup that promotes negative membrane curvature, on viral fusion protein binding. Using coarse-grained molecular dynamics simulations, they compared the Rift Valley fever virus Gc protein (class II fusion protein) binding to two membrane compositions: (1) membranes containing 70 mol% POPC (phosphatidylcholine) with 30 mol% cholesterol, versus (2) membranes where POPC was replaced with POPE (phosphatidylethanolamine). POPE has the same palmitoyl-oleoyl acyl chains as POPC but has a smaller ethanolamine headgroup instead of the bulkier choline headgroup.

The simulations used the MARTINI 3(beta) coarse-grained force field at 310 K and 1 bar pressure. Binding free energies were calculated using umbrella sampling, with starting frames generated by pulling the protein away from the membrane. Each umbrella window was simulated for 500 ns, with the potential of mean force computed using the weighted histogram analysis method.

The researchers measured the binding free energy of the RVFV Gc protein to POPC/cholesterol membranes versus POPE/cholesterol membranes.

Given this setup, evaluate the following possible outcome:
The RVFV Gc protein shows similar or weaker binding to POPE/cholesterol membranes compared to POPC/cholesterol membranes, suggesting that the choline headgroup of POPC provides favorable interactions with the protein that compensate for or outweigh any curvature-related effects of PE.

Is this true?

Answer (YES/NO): YES